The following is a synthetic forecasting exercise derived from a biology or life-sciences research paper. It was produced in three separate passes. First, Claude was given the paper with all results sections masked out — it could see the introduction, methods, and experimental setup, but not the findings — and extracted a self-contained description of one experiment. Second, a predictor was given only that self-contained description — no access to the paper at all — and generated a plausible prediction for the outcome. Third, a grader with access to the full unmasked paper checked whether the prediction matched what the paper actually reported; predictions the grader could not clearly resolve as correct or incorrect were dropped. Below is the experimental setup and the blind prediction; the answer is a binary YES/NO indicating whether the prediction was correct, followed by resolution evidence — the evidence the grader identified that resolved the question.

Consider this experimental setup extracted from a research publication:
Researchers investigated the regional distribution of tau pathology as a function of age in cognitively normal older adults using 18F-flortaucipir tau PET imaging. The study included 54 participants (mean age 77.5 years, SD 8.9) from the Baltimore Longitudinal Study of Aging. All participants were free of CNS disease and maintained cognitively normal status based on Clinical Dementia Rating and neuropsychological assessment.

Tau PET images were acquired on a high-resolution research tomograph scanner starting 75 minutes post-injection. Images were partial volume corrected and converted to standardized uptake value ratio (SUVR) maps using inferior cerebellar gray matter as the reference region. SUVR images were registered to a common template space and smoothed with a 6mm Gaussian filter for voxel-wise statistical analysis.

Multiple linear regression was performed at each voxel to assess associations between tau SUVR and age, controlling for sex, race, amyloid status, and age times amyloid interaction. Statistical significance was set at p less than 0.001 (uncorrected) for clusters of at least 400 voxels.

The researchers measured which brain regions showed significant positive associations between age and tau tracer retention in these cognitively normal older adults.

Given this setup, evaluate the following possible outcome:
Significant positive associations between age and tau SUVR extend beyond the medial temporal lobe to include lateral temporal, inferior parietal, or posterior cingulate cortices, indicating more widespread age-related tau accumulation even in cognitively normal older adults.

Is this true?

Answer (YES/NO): NO